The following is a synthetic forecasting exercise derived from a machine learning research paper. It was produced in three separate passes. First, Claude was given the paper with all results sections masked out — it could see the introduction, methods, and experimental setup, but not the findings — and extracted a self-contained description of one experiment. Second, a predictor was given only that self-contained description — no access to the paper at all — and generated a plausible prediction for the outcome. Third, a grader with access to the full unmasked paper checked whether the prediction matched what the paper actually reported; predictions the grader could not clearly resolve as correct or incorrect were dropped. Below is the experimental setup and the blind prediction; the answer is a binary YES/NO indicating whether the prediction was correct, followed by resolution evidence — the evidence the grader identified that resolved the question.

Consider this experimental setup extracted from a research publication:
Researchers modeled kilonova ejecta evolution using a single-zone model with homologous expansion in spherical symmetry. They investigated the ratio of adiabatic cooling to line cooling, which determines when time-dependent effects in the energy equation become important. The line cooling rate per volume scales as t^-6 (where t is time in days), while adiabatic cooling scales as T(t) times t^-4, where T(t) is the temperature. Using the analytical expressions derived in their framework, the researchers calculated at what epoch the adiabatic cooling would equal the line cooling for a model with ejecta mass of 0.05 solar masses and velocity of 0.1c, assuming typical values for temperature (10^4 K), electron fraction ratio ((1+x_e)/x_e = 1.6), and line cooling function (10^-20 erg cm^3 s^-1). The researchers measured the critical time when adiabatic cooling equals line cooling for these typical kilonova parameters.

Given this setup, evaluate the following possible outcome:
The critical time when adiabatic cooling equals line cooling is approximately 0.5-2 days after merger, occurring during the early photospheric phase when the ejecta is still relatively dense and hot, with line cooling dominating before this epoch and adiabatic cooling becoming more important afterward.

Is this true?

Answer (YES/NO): NO